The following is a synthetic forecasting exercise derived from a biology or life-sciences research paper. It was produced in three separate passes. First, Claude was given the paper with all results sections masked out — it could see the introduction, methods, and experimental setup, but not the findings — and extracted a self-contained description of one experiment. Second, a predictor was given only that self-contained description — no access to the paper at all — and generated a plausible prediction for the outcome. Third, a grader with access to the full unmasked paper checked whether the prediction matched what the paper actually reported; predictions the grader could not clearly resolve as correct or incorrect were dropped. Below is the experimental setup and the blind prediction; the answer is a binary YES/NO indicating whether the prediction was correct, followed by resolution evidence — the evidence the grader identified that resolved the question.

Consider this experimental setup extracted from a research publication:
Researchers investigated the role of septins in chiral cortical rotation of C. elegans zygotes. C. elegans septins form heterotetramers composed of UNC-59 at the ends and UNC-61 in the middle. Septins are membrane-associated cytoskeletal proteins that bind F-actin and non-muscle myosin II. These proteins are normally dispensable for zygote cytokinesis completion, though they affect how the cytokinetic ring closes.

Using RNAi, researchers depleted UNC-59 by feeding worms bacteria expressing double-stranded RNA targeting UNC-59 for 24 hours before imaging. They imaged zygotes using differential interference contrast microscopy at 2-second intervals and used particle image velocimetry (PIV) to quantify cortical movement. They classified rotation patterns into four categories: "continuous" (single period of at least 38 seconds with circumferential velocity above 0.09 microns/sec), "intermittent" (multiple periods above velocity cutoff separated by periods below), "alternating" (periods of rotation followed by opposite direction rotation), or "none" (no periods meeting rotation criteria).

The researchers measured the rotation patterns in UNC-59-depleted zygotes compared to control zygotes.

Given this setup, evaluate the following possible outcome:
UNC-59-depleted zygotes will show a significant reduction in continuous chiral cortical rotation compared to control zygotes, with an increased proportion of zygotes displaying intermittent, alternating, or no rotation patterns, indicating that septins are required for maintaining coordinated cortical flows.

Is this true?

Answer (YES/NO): YES